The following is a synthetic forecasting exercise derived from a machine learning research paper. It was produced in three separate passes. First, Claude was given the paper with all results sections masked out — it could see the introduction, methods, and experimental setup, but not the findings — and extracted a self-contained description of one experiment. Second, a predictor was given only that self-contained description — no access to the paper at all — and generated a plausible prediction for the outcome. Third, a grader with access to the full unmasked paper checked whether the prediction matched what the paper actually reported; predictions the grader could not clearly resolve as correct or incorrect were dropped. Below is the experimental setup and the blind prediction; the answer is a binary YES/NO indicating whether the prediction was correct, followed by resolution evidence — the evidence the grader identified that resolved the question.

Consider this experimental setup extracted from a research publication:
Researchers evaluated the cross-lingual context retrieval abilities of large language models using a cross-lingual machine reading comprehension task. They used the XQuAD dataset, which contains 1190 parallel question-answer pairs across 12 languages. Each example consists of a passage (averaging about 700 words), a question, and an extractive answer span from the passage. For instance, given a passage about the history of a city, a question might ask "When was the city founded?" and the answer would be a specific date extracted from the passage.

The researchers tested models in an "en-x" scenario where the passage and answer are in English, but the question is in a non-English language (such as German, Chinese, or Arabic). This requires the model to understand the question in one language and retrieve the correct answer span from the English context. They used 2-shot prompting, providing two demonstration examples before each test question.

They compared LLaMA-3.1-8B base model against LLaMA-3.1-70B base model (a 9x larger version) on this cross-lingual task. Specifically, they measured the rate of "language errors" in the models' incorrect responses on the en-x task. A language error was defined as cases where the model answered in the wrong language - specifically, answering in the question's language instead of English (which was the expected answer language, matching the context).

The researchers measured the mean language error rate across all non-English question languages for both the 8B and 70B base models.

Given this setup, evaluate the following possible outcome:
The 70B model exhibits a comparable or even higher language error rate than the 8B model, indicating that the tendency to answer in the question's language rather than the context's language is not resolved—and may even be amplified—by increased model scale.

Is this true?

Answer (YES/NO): YES